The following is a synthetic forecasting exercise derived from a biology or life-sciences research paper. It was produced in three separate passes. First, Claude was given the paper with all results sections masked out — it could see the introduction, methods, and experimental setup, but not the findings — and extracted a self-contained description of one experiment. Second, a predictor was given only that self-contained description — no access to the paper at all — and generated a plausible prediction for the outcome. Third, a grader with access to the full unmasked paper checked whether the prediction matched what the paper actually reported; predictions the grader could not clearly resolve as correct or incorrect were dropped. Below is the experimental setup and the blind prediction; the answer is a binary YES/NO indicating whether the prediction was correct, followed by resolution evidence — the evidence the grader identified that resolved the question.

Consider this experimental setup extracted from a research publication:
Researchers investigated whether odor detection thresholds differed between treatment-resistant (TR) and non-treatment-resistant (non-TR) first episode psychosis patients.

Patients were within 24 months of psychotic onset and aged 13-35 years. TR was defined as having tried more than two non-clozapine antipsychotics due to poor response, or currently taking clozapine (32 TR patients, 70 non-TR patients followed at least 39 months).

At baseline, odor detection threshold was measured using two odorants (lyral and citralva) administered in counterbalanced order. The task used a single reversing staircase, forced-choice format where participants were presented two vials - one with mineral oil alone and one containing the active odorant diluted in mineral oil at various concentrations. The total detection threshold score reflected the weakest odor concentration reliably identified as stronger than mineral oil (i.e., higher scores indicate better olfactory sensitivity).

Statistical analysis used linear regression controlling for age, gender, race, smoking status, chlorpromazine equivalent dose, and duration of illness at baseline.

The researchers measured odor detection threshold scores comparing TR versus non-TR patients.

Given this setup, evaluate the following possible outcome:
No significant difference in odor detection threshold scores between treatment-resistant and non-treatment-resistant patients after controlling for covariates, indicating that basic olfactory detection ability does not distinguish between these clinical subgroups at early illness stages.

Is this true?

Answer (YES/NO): YES